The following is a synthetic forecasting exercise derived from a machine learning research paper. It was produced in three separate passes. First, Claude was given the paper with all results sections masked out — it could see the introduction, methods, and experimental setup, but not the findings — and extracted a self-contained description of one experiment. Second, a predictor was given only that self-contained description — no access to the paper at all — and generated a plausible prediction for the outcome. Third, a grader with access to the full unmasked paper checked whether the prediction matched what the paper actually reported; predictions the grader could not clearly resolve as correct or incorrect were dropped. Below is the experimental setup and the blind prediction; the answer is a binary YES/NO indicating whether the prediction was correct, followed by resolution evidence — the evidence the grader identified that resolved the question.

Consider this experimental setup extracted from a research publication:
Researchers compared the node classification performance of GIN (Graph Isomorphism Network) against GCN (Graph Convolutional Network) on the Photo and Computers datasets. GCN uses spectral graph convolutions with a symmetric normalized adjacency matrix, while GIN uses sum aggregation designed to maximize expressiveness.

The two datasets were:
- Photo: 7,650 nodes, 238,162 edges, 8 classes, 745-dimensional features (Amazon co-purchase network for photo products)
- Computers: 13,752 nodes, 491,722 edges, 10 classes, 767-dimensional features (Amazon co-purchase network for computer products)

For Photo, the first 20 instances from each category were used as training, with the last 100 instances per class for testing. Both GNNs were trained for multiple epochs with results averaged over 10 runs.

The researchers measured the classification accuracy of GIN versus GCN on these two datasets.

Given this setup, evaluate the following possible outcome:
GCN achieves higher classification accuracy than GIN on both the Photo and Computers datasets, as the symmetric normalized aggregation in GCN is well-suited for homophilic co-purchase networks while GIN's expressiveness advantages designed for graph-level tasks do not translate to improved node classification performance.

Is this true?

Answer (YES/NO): YES